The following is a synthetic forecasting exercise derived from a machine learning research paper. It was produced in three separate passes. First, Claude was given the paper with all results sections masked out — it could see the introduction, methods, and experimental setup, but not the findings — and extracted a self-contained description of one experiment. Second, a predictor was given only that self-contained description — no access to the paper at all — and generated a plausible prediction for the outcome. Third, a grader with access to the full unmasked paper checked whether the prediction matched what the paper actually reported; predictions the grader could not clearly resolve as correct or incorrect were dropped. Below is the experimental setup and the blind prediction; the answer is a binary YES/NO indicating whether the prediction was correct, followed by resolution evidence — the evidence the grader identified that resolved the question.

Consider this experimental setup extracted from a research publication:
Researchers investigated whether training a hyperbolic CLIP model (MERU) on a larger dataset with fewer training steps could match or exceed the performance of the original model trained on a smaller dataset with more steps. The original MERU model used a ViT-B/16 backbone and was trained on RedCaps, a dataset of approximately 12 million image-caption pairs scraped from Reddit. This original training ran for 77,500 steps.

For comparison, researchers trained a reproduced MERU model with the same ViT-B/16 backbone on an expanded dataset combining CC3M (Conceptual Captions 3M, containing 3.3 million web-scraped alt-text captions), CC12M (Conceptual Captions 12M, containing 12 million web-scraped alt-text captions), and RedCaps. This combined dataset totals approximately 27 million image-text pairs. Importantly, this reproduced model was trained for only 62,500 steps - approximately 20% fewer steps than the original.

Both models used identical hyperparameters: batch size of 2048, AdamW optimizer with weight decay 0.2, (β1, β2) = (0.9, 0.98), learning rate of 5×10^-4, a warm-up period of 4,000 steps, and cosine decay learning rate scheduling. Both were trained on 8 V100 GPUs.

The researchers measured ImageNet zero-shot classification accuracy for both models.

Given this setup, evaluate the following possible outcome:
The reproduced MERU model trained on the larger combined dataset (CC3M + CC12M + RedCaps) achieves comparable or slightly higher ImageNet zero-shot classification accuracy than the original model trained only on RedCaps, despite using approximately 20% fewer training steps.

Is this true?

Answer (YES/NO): NO